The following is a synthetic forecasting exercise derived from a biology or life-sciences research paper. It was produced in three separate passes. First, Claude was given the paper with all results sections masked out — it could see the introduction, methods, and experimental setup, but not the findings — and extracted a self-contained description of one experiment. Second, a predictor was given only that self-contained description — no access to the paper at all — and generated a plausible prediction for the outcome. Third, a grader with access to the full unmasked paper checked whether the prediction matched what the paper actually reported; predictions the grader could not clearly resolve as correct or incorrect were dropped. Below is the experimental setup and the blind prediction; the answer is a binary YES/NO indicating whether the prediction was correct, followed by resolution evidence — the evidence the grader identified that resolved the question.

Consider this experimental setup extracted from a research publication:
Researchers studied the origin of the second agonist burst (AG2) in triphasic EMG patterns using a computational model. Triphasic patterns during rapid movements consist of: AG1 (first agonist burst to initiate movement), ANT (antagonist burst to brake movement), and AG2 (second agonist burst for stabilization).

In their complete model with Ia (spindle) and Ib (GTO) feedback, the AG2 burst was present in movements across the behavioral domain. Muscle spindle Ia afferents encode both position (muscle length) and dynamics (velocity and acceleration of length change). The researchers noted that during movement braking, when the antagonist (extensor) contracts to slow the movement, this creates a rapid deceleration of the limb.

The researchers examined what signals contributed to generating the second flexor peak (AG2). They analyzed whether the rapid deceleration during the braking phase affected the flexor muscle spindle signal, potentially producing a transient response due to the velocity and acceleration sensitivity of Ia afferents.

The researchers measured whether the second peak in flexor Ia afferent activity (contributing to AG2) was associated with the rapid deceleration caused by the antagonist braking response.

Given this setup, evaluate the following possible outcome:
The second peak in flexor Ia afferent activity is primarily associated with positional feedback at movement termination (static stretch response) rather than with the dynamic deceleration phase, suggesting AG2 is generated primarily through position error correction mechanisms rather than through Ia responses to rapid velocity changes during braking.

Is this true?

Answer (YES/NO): NO